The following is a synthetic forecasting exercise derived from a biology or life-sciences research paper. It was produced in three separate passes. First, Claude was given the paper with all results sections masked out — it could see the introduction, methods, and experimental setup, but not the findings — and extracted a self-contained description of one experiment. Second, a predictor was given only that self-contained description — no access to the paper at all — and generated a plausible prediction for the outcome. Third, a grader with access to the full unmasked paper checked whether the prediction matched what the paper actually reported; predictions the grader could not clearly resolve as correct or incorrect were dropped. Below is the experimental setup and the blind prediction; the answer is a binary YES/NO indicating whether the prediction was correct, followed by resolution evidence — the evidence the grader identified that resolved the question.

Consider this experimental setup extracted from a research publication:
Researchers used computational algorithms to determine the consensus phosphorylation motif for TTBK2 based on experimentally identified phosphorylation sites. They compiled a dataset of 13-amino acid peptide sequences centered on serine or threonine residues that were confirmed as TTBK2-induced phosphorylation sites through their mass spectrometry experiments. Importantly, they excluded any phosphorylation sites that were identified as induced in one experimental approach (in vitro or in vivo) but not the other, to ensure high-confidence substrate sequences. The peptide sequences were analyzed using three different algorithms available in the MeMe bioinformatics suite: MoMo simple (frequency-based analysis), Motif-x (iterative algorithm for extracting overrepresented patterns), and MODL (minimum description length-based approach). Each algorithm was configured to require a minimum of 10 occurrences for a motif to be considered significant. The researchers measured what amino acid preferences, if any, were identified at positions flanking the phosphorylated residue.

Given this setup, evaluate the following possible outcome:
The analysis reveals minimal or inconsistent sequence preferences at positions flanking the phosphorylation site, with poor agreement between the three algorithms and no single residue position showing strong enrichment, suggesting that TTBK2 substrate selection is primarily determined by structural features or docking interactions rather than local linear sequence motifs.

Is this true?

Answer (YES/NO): NO